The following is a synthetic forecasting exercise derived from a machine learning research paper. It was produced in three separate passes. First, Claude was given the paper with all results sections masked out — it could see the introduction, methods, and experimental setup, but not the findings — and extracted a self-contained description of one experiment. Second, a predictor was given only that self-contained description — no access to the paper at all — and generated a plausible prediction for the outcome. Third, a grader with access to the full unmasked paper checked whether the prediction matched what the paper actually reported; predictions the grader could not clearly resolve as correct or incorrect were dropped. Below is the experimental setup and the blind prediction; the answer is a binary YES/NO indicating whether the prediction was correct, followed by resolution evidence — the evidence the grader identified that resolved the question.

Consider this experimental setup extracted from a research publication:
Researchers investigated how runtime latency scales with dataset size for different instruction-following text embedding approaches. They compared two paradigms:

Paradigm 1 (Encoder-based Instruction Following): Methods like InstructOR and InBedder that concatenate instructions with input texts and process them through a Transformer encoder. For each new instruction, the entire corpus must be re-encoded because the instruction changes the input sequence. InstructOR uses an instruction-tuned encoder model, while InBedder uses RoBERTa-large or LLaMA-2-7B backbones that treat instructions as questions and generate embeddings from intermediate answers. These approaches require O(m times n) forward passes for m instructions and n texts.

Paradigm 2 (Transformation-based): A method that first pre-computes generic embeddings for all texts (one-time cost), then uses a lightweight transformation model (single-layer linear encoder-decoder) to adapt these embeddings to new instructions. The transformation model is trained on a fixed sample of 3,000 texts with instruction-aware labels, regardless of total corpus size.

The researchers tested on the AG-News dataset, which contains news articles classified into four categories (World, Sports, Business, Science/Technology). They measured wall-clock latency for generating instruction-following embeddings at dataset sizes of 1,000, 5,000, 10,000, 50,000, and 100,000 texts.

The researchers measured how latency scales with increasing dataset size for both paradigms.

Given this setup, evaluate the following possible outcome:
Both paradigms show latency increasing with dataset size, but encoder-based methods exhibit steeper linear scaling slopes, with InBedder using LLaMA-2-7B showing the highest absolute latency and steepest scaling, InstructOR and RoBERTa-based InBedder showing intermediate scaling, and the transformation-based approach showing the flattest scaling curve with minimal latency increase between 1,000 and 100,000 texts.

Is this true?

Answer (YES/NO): NO